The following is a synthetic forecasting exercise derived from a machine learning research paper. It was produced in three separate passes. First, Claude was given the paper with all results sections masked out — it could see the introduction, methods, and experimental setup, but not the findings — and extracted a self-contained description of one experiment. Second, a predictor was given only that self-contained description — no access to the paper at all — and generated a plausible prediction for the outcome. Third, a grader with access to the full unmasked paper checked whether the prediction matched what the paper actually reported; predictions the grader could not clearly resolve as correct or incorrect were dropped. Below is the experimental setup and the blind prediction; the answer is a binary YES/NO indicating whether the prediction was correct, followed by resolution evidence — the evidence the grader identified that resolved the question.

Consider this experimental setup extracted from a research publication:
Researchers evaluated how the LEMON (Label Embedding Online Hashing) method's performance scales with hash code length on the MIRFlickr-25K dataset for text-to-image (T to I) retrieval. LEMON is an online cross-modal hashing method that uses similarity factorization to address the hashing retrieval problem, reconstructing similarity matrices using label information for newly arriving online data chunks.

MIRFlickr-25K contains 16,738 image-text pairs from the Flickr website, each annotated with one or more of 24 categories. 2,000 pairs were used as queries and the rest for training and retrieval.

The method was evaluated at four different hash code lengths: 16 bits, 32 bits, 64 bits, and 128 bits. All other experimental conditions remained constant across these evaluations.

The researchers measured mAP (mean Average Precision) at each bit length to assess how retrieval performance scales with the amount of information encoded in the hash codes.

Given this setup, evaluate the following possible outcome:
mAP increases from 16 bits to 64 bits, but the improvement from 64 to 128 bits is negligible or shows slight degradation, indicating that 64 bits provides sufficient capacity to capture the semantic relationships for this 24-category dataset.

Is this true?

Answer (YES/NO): YES